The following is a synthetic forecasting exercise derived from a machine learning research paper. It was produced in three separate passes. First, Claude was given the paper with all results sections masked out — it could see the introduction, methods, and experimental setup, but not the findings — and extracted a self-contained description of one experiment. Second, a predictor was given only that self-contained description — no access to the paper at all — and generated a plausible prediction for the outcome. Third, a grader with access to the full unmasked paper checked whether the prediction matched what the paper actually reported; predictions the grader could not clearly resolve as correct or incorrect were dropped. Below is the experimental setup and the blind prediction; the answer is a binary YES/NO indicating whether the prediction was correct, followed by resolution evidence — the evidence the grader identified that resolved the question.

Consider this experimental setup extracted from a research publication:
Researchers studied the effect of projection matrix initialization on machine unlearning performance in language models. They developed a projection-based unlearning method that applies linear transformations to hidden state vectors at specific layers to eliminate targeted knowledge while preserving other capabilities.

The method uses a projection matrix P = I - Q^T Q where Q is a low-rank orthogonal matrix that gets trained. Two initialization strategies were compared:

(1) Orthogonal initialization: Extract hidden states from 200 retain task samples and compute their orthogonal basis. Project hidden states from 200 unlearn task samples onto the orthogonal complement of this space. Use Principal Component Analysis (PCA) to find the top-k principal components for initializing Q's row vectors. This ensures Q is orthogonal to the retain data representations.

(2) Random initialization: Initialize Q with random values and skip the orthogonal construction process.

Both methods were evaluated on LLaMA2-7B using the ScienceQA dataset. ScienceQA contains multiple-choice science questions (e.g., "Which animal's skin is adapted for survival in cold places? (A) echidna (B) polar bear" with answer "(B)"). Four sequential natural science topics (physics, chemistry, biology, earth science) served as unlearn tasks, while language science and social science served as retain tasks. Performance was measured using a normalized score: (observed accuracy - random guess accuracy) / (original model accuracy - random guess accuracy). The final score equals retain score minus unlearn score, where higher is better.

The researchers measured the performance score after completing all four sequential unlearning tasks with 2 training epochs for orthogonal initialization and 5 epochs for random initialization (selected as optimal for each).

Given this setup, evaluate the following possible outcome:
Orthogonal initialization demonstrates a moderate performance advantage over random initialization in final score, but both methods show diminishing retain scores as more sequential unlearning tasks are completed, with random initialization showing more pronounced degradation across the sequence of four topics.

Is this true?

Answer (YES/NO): NO